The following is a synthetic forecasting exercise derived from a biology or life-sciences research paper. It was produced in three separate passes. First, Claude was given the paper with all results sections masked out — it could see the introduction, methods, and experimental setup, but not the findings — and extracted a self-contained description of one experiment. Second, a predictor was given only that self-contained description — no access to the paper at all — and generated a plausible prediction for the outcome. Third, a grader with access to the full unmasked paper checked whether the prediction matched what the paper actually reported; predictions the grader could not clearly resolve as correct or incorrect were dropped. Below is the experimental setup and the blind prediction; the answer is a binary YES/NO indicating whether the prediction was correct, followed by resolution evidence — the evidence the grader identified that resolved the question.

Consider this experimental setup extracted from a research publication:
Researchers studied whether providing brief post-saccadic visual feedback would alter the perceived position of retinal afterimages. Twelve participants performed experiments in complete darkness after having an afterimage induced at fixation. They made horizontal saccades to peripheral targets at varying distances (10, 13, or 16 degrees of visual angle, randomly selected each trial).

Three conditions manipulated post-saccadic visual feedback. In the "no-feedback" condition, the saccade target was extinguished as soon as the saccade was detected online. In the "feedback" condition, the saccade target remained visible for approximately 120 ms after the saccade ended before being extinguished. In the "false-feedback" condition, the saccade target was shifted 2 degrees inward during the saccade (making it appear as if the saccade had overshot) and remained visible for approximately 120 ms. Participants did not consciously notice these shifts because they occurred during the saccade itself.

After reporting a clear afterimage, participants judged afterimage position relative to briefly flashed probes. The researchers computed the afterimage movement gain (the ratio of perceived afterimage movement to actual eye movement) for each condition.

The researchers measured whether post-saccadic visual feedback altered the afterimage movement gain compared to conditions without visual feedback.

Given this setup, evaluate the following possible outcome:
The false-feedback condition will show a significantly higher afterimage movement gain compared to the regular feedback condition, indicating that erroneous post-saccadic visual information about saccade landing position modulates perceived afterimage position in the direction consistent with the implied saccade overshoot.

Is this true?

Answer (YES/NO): NO